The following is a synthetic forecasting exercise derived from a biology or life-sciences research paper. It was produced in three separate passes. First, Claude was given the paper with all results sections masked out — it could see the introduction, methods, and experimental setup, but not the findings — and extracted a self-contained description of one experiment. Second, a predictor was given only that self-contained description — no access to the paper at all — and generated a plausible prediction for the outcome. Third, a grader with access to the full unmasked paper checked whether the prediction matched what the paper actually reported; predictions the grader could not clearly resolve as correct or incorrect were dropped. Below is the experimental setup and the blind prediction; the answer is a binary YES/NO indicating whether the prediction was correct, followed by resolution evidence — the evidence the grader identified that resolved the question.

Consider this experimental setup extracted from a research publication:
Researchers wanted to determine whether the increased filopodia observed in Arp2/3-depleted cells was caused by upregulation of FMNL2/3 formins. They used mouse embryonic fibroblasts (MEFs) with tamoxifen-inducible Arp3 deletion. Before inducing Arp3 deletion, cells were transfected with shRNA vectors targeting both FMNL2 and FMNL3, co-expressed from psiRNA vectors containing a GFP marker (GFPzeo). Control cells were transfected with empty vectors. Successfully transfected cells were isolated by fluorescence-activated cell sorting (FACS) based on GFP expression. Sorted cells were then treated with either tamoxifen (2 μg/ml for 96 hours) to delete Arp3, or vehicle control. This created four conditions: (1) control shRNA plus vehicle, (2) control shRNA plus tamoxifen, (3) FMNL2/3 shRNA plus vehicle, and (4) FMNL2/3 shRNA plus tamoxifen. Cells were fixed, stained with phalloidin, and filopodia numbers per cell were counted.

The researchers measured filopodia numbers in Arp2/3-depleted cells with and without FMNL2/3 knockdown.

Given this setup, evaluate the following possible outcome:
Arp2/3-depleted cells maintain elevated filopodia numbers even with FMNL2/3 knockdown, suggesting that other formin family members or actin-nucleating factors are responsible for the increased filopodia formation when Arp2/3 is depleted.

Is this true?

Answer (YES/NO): NO